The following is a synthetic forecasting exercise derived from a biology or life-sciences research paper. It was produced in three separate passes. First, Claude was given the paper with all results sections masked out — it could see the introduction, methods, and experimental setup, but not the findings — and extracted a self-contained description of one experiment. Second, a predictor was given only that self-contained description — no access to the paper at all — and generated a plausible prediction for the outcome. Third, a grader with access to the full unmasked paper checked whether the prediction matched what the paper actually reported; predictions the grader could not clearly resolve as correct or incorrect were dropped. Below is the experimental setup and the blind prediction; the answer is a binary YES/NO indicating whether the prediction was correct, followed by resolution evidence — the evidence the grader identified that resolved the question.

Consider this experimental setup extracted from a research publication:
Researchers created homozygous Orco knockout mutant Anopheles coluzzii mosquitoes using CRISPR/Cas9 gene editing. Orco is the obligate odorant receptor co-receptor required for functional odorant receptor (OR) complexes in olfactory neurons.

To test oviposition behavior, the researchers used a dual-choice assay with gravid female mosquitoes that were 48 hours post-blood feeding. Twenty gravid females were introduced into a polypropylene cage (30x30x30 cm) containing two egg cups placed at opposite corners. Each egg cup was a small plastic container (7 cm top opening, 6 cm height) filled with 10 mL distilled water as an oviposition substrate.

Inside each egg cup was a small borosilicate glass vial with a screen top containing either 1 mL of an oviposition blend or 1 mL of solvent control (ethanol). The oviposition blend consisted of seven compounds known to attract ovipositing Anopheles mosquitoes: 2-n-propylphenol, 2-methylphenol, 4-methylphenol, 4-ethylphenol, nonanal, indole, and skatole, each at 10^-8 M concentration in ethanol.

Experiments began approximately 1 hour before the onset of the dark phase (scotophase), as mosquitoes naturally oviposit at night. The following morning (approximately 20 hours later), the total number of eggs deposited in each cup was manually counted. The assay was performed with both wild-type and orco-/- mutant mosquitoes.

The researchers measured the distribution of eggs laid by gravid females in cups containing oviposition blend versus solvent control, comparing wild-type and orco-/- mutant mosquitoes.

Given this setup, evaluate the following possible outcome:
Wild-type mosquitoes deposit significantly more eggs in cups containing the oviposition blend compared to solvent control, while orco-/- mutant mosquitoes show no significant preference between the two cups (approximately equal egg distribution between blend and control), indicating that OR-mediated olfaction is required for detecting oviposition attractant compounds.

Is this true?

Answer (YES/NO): YES